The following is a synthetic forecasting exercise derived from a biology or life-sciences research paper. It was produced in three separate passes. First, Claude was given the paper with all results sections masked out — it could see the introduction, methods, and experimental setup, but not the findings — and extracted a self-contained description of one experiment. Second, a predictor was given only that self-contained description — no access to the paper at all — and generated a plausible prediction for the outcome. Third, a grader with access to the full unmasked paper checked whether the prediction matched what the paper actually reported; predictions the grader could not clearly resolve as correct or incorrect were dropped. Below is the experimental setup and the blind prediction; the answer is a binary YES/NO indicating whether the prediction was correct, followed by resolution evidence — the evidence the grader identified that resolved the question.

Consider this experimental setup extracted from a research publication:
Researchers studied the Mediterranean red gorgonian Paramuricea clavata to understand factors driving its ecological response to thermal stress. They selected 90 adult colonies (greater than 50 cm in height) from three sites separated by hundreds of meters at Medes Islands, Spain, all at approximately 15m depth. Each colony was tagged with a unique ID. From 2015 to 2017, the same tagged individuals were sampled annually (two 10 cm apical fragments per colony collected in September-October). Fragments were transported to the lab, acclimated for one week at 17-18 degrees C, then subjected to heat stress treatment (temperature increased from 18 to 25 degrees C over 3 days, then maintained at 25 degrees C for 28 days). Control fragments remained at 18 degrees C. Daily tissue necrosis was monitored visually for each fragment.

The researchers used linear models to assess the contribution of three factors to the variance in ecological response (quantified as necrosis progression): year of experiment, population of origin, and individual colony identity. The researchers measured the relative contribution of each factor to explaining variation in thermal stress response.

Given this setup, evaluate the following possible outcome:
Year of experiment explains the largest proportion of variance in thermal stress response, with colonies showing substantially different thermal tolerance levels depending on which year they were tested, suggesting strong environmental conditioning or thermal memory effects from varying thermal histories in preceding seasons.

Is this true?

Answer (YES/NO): NO